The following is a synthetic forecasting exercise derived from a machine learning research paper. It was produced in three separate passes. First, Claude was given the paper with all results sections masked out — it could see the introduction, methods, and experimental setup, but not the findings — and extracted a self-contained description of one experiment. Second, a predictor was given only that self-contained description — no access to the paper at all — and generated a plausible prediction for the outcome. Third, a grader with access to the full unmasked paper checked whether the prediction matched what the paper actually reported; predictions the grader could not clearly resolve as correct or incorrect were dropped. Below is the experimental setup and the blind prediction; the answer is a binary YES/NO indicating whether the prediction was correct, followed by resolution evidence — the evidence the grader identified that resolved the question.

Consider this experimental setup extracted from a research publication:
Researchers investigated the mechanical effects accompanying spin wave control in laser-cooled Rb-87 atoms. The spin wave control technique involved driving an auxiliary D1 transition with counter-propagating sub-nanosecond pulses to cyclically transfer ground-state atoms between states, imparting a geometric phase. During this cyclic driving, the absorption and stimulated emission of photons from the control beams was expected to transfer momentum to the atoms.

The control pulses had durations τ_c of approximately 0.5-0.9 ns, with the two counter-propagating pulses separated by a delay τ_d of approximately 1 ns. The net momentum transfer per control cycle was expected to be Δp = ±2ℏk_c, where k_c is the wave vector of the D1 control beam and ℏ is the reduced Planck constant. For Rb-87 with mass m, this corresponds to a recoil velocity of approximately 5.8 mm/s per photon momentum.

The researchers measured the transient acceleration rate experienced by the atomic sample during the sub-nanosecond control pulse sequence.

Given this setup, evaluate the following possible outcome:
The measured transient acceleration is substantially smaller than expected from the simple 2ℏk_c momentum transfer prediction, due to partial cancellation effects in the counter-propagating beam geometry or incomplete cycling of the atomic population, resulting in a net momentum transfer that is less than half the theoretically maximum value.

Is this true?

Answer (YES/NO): NO